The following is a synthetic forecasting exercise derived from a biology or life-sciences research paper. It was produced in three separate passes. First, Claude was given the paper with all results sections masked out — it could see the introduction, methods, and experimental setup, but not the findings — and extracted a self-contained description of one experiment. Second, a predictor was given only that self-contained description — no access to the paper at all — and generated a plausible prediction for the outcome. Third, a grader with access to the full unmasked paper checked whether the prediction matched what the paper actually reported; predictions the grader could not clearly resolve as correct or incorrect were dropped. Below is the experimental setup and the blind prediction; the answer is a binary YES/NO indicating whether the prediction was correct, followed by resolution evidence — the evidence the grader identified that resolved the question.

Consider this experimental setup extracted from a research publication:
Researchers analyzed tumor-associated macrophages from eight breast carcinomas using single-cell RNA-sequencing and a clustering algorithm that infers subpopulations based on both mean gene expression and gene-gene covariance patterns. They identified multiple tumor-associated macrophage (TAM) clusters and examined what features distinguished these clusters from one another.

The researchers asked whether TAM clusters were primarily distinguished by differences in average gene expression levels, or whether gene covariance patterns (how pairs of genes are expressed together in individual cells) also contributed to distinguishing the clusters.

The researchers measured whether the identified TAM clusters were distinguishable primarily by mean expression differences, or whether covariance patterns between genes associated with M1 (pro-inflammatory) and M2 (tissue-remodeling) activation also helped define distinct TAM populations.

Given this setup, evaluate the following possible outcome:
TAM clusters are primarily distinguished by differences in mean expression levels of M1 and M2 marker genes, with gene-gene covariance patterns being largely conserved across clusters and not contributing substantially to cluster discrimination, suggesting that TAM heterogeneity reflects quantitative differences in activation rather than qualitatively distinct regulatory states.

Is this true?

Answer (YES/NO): NO